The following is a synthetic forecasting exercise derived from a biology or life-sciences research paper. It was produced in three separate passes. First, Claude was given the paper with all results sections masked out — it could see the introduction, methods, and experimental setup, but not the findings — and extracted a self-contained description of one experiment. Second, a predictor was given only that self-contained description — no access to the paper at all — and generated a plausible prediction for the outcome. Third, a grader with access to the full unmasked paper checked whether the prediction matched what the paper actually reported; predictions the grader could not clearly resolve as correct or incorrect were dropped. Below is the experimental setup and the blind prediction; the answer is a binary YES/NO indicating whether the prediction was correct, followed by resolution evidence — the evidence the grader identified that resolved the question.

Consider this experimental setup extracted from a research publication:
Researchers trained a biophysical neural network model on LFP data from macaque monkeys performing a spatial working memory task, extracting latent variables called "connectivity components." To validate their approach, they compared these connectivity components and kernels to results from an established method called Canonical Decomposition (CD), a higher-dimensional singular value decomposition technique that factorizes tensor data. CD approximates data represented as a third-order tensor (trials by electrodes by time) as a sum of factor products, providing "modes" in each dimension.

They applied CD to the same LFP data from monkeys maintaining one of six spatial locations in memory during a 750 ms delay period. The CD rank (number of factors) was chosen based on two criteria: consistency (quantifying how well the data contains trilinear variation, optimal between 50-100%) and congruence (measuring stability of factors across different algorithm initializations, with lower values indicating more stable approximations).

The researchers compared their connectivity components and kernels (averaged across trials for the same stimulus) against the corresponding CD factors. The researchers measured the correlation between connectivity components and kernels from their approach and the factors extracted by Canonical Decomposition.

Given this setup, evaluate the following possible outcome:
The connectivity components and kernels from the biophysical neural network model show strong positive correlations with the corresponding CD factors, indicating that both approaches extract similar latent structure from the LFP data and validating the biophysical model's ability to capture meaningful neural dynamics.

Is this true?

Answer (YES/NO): YES